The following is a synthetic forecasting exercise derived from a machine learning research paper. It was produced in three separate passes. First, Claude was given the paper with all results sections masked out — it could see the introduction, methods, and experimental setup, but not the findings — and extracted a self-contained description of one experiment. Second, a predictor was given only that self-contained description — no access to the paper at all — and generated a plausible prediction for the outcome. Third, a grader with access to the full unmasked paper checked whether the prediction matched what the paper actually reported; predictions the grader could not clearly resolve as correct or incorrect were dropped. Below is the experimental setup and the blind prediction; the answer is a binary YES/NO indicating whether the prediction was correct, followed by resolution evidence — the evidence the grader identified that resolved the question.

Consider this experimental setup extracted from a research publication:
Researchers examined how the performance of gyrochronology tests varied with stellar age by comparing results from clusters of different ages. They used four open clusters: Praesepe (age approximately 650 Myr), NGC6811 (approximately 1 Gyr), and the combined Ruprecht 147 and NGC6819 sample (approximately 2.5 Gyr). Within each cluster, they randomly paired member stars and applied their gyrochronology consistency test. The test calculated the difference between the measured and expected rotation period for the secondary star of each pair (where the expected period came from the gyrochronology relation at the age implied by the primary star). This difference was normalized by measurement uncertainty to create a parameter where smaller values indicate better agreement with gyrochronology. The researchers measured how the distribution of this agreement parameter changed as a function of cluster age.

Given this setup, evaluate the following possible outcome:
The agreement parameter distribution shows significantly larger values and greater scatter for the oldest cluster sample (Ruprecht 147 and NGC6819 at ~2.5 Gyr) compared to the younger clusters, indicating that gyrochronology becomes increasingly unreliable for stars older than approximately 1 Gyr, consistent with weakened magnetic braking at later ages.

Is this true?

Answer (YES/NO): YES